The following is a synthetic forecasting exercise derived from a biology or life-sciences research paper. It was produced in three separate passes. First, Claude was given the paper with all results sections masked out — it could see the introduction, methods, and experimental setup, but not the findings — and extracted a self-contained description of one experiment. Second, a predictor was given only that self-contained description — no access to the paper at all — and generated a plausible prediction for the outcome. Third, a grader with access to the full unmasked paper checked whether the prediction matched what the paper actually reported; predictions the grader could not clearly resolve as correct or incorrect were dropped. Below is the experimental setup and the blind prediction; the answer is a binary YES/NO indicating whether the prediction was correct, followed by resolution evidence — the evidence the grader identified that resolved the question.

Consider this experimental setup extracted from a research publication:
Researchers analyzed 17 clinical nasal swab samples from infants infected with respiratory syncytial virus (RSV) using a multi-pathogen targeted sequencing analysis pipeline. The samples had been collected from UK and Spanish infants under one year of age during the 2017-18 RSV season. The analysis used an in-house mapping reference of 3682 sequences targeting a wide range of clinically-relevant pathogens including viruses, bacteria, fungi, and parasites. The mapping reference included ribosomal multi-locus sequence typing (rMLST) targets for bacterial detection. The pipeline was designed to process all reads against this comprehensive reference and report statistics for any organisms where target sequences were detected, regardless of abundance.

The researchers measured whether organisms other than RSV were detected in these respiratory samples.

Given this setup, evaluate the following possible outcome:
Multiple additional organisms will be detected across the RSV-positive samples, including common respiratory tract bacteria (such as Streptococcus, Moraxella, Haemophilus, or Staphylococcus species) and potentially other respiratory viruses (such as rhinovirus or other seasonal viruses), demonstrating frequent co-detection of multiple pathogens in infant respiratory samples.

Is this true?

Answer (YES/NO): YES